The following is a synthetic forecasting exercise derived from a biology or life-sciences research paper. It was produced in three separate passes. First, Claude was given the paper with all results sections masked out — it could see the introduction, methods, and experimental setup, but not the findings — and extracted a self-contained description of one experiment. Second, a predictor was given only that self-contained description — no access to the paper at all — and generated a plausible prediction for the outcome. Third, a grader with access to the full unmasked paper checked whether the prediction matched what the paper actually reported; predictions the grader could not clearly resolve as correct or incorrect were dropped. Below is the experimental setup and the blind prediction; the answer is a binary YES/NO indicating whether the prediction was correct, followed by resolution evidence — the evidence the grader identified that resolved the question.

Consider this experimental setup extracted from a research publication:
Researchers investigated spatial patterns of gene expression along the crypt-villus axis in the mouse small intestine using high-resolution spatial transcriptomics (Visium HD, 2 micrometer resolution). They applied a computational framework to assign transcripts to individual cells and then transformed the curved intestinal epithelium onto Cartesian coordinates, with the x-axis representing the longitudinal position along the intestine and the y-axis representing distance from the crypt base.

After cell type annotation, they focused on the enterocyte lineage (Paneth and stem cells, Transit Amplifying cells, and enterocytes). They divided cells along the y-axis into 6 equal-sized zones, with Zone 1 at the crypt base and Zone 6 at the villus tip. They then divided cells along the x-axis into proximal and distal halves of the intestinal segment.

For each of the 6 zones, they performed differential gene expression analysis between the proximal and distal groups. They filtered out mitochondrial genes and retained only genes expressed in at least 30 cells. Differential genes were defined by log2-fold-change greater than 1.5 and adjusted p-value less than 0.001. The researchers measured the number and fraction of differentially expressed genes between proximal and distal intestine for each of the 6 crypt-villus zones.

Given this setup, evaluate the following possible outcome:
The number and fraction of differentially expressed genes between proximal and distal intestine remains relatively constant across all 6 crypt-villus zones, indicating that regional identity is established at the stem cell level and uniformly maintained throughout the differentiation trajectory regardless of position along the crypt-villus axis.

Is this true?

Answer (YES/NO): NO